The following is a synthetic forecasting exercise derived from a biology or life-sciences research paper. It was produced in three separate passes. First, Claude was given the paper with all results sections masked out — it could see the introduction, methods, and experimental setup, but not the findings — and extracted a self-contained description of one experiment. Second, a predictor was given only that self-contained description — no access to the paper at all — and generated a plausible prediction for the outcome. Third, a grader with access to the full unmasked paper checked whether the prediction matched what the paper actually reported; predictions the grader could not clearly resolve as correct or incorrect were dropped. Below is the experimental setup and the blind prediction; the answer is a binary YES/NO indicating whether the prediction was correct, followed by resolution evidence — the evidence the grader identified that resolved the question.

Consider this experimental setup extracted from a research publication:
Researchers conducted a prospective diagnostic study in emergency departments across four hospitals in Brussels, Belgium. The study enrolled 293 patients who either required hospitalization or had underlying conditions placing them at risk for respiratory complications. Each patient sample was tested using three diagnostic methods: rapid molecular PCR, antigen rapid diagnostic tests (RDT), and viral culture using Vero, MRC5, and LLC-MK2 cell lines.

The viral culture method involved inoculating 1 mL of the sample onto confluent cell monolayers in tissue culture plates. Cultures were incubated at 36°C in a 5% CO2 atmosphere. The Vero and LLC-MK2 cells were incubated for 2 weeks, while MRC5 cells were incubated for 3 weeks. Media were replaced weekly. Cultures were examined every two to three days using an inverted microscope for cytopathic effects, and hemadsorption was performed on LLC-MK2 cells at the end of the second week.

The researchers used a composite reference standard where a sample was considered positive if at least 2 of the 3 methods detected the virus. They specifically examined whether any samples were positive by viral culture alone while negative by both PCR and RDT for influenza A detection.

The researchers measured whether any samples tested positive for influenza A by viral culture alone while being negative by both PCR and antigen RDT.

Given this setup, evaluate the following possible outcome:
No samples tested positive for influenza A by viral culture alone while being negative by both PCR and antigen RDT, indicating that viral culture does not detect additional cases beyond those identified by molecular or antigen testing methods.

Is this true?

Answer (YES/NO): NO